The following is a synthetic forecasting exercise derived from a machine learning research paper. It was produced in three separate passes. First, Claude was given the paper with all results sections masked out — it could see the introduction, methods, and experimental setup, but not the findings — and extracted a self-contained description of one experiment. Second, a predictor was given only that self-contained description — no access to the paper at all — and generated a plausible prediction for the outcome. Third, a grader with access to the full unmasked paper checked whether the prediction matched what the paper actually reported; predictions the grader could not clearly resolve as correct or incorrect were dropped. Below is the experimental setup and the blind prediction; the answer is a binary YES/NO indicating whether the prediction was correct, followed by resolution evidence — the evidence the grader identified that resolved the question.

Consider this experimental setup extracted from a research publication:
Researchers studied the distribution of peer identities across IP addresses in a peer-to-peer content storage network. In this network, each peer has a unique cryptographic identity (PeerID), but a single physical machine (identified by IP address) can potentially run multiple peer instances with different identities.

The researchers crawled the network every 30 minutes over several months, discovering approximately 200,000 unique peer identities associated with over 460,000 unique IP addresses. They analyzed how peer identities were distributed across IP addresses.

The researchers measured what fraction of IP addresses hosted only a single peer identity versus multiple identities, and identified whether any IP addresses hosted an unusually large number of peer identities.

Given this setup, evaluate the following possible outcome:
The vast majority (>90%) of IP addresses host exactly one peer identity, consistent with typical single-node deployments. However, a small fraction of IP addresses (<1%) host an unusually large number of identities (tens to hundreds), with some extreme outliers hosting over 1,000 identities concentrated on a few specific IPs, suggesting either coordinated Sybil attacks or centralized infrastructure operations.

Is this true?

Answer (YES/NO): YES